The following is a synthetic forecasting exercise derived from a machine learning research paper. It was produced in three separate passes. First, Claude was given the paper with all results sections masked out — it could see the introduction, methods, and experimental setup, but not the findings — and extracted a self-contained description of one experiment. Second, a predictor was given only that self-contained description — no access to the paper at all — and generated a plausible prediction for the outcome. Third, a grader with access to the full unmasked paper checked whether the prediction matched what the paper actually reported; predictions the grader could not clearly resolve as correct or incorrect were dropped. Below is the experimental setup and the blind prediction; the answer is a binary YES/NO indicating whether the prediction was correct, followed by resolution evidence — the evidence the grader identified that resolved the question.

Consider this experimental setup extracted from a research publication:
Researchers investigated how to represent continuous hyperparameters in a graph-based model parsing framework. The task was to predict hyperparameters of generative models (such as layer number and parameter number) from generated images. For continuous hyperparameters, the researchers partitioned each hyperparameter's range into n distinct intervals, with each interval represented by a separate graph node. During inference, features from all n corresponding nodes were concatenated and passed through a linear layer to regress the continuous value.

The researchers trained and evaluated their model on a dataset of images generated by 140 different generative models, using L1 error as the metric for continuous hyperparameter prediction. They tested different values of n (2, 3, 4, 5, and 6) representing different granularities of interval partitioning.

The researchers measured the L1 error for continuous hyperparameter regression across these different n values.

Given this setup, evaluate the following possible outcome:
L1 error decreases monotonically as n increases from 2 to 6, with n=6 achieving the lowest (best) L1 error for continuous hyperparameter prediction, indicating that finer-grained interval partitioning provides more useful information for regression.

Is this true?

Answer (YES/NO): NO